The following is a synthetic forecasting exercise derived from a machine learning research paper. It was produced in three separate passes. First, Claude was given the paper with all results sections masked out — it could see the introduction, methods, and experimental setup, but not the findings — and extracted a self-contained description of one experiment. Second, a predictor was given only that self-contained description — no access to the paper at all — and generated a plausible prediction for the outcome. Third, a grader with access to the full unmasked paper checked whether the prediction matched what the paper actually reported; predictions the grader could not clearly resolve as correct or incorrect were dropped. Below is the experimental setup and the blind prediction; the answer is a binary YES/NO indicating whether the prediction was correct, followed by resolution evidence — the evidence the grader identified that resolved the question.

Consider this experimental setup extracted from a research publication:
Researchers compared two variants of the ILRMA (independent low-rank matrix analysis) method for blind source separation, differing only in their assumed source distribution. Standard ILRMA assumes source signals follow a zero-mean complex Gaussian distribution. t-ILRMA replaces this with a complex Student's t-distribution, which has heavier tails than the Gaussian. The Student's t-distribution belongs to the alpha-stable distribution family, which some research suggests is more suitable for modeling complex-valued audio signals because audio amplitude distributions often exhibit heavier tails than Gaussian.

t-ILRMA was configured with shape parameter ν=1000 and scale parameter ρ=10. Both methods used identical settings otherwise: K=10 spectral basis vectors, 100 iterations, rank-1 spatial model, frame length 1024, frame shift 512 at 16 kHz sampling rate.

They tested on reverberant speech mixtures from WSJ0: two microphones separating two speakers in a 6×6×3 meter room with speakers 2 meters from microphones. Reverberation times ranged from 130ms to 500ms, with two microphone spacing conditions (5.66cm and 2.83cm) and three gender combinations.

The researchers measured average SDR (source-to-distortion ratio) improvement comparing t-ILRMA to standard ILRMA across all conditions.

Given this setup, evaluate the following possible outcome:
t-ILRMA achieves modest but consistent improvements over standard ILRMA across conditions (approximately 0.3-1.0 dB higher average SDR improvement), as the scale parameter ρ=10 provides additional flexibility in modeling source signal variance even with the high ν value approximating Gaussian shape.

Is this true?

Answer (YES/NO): NO